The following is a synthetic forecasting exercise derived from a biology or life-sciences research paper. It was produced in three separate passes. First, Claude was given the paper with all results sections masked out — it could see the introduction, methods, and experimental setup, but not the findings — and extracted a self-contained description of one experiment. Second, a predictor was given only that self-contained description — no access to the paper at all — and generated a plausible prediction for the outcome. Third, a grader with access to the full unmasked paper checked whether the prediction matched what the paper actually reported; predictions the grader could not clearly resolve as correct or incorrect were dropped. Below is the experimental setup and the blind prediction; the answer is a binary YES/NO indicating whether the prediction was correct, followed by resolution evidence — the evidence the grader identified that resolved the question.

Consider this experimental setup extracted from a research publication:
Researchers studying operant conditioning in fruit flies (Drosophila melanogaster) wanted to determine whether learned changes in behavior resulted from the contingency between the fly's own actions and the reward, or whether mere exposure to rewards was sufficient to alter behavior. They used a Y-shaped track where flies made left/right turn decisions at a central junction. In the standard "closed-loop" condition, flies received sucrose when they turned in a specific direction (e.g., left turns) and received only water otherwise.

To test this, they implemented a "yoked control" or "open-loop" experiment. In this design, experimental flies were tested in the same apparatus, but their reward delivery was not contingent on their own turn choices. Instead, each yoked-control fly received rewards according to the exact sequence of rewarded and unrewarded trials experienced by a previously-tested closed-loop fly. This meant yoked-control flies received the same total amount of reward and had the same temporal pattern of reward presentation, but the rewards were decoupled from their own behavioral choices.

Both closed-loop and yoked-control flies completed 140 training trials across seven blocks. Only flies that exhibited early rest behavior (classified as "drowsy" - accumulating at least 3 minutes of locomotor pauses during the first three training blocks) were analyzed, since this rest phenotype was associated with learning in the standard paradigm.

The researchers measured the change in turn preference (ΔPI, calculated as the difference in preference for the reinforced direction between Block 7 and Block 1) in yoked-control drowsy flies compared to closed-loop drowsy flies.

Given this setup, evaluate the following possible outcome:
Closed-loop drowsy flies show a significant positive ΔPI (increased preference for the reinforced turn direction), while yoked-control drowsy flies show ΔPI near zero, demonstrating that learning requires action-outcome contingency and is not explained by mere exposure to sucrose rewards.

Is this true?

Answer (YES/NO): YES